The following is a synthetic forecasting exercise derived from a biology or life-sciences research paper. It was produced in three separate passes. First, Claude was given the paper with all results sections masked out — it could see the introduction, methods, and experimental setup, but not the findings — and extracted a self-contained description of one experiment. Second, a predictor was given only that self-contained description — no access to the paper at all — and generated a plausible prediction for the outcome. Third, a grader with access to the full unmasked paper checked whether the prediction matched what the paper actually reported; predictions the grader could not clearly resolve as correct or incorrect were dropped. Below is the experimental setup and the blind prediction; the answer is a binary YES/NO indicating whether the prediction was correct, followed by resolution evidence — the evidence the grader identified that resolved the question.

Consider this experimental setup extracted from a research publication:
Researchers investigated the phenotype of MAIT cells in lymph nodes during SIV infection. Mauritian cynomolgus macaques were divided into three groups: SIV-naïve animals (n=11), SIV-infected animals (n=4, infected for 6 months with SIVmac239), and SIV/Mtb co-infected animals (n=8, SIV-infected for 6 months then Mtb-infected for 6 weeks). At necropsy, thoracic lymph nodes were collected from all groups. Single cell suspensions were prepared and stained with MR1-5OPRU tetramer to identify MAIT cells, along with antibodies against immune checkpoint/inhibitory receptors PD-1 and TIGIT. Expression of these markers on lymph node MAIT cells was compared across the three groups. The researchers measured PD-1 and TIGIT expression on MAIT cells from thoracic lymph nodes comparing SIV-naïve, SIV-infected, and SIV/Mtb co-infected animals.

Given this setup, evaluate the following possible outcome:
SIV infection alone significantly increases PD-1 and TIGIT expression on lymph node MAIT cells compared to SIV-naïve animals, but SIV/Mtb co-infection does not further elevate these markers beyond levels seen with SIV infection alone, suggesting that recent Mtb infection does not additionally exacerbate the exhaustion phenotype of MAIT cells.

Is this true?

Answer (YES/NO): YES